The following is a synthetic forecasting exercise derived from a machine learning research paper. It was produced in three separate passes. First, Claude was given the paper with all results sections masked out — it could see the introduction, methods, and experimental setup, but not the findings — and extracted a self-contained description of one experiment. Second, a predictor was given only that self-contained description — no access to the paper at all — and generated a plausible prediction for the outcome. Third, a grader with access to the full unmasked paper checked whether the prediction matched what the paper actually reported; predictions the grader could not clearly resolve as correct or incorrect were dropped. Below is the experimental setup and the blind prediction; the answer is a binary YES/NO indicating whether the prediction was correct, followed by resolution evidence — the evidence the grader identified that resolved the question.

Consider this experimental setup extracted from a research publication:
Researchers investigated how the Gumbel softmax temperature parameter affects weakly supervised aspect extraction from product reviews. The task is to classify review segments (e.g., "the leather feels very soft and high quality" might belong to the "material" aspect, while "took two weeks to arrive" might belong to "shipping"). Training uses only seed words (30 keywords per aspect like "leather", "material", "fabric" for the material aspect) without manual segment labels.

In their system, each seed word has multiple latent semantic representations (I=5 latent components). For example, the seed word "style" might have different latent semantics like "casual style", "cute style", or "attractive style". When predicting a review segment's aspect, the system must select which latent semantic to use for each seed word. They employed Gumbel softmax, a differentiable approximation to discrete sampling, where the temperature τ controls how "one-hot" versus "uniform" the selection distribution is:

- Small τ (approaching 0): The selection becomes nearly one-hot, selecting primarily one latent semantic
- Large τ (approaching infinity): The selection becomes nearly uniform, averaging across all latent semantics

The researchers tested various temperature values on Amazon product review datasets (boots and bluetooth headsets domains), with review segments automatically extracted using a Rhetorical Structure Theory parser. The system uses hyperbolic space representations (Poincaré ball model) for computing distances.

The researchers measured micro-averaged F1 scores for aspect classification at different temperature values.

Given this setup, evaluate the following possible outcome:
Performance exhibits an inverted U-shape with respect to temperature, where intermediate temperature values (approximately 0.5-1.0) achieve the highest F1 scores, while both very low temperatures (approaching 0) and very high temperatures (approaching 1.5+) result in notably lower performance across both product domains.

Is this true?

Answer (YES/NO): NO